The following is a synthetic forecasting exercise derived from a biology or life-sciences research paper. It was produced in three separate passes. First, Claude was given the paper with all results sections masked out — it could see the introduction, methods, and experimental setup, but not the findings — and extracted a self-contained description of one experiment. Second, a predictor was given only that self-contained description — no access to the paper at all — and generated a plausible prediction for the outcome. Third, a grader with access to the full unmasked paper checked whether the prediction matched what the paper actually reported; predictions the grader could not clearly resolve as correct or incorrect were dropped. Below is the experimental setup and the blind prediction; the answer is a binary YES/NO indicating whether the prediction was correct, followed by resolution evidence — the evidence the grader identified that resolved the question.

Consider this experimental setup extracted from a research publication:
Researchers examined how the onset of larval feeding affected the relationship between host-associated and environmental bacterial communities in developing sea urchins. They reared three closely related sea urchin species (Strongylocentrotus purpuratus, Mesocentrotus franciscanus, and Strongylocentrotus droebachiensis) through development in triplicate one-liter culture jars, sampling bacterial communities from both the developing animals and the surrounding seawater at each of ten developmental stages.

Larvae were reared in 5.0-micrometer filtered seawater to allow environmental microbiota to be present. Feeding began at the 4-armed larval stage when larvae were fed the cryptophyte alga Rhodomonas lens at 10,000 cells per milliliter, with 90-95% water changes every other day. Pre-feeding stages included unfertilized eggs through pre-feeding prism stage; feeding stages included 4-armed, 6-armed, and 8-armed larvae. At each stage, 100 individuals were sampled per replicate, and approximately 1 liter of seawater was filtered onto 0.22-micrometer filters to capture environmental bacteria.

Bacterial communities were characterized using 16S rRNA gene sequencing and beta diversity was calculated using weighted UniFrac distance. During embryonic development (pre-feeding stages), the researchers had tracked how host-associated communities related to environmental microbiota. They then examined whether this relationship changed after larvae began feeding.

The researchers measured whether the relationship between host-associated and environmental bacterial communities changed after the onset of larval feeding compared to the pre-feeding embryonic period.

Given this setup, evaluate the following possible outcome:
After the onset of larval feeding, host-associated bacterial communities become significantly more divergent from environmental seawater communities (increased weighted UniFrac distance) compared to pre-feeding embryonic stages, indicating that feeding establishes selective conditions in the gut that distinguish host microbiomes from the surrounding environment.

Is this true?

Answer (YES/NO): NO